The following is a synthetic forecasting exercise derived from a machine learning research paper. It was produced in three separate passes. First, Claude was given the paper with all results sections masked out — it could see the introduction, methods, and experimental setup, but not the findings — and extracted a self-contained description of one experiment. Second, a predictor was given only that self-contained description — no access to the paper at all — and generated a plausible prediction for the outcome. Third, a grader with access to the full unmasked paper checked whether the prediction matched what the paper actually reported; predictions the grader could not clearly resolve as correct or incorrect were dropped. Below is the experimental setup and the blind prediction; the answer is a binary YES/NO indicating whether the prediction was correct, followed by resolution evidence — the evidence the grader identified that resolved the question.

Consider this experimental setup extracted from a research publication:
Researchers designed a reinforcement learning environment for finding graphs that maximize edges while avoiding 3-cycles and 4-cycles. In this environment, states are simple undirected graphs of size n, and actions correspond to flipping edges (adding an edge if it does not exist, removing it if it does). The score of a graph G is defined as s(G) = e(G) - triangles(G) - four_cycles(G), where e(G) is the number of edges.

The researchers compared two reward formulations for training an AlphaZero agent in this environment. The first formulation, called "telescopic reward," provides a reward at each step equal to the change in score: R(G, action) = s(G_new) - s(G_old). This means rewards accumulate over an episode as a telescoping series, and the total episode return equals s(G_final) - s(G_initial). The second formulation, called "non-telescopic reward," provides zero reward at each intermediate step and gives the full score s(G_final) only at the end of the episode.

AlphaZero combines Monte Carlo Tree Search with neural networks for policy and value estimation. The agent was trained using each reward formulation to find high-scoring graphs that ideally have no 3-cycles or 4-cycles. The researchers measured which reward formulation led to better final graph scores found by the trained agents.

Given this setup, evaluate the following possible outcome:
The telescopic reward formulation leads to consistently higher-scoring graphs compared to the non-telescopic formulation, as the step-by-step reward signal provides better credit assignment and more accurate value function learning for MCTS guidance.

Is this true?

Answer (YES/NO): YES